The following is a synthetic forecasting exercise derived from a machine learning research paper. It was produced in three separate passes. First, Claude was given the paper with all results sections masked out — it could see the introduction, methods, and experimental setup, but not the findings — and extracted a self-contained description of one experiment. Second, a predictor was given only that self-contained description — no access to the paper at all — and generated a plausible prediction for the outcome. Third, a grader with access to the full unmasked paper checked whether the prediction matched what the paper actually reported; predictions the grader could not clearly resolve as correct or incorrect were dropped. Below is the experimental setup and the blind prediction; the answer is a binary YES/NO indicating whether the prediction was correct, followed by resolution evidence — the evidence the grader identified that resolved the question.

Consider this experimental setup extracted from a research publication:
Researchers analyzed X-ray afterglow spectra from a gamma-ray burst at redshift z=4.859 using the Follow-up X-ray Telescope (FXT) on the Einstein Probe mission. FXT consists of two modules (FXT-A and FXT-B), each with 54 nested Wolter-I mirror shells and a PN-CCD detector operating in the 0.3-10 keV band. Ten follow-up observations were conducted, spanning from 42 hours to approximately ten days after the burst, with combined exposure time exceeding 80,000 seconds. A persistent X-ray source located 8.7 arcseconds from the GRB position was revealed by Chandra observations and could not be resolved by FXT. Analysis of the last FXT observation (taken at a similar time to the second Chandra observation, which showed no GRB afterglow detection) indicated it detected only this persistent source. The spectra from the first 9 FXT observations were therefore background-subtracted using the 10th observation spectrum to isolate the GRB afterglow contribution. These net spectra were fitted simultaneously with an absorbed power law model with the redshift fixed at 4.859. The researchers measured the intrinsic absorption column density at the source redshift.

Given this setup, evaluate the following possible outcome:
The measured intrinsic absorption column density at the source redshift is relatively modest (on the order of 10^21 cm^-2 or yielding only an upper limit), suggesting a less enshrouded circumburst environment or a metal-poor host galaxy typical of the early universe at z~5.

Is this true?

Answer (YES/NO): NO